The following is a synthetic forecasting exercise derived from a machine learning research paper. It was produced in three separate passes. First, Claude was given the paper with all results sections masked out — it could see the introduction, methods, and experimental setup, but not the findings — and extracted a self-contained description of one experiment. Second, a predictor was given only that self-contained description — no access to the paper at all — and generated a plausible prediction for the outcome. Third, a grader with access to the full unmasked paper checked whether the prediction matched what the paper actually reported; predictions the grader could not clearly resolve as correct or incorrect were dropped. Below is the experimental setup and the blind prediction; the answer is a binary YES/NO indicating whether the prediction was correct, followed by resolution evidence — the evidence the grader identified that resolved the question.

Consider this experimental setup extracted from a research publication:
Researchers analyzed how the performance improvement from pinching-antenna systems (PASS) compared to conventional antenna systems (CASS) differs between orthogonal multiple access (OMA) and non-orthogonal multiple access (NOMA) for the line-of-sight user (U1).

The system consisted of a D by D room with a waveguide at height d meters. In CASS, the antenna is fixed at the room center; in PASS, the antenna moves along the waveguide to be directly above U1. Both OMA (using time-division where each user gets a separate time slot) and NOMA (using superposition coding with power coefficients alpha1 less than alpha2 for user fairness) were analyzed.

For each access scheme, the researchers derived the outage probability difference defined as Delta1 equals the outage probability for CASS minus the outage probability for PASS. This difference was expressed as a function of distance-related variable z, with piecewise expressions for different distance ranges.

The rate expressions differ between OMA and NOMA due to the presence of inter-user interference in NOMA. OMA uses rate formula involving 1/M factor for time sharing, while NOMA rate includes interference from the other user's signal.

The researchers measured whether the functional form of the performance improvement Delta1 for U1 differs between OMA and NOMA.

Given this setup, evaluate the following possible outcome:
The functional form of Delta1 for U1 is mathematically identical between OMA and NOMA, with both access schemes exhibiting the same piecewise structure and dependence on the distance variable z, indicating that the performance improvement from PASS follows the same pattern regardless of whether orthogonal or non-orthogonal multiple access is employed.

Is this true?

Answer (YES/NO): YES